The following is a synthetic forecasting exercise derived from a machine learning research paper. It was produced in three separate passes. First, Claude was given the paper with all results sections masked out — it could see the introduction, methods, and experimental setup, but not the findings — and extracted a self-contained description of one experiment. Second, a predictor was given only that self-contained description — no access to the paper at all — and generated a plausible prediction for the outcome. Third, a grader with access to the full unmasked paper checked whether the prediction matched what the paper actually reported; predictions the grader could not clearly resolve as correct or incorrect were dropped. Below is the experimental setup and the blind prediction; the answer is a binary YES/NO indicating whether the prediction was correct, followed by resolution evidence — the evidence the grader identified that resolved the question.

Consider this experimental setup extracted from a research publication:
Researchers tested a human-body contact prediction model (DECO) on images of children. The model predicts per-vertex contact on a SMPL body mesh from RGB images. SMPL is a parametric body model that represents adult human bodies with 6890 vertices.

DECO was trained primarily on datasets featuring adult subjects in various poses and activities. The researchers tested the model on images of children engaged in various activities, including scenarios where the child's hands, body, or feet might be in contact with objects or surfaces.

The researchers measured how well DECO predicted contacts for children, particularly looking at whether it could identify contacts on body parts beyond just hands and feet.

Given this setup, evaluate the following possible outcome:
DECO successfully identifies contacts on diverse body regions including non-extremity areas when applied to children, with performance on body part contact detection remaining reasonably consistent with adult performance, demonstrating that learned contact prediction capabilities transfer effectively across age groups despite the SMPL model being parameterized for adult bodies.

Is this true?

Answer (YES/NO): NO